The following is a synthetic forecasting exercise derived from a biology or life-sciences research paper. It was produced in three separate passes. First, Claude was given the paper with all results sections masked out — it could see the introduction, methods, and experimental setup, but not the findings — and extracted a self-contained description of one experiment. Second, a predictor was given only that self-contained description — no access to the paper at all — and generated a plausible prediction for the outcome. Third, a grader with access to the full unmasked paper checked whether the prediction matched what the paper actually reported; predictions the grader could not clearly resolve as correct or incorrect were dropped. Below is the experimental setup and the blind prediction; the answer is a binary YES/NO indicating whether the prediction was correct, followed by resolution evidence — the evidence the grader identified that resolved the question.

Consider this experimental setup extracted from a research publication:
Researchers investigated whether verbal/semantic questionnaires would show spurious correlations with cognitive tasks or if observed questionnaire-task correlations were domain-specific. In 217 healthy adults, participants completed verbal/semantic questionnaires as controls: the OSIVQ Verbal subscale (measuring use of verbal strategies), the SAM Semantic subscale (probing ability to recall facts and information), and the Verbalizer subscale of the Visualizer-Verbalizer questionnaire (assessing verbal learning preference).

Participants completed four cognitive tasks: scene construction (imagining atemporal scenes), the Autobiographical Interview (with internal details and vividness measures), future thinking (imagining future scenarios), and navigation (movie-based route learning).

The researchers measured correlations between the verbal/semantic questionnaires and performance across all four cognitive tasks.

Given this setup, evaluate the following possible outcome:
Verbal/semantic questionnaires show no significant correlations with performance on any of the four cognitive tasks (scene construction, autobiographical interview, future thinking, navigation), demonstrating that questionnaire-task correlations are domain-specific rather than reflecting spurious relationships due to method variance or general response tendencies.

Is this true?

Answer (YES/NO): NO